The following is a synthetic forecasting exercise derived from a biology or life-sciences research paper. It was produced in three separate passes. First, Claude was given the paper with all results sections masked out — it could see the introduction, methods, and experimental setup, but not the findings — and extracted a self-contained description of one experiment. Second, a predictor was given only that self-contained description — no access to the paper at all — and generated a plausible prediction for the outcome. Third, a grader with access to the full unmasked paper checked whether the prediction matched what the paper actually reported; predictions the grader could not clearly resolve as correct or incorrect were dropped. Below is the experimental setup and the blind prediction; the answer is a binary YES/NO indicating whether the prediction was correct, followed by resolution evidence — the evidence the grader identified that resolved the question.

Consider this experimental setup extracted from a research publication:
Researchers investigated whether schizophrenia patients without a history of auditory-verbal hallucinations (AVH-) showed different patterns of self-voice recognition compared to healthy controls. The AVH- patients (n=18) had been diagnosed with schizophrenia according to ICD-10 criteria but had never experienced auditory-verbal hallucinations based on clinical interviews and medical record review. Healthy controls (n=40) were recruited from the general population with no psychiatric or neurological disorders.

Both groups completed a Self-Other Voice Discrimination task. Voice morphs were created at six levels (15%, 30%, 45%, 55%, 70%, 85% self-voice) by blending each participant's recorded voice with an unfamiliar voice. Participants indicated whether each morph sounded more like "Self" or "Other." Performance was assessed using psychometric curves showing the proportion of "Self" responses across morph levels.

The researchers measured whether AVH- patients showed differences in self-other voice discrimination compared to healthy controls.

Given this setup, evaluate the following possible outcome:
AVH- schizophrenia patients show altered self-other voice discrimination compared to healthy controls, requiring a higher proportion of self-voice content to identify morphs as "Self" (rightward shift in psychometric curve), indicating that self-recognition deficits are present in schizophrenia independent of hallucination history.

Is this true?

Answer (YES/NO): NO